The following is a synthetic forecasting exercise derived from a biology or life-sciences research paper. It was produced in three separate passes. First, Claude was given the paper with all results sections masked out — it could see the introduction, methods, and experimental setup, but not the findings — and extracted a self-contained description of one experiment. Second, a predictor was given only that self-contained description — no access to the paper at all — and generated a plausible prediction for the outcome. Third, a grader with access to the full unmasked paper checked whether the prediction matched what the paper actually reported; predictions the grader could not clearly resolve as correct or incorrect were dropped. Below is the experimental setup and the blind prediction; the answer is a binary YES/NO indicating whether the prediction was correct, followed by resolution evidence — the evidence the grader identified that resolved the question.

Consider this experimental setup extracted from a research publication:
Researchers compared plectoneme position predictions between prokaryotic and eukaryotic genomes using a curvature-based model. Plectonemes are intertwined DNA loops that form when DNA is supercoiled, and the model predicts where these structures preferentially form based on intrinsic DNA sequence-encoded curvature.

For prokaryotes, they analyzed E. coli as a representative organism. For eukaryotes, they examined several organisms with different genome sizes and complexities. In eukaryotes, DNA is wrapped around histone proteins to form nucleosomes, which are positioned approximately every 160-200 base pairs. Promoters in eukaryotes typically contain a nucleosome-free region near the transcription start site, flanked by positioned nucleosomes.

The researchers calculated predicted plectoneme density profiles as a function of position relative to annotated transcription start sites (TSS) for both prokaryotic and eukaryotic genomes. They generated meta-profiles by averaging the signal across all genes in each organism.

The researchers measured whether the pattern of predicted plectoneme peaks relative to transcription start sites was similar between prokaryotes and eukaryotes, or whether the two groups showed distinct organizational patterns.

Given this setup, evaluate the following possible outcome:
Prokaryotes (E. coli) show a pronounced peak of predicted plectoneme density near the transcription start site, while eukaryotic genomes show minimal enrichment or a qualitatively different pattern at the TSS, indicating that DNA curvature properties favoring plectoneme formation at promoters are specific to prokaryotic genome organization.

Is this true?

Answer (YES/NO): YES